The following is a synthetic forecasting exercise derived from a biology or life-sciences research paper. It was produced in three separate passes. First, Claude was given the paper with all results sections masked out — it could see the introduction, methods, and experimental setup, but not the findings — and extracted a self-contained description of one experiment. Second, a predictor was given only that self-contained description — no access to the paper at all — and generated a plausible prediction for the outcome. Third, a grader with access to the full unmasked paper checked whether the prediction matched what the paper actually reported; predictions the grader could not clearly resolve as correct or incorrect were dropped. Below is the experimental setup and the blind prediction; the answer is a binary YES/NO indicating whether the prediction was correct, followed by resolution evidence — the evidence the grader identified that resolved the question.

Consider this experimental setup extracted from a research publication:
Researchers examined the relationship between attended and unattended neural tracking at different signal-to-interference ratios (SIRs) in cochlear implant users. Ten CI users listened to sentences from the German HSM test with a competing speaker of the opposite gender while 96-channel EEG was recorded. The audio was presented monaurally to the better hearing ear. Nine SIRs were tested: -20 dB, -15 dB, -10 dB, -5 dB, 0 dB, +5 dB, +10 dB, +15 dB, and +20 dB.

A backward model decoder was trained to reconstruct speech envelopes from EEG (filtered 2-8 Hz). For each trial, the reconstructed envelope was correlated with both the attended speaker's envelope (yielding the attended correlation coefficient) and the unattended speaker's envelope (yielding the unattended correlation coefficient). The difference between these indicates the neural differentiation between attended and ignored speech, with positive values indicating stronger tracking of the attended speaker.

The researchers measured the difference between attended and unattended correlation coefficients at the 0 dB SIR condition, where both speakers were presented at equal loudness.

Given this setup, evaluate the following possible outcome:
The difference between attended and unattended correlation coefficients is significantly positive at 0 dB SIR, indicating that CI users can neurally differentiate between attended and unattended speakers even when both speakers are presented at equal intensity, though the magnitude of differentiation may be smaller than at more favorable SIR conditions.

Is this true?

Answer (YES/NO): NO